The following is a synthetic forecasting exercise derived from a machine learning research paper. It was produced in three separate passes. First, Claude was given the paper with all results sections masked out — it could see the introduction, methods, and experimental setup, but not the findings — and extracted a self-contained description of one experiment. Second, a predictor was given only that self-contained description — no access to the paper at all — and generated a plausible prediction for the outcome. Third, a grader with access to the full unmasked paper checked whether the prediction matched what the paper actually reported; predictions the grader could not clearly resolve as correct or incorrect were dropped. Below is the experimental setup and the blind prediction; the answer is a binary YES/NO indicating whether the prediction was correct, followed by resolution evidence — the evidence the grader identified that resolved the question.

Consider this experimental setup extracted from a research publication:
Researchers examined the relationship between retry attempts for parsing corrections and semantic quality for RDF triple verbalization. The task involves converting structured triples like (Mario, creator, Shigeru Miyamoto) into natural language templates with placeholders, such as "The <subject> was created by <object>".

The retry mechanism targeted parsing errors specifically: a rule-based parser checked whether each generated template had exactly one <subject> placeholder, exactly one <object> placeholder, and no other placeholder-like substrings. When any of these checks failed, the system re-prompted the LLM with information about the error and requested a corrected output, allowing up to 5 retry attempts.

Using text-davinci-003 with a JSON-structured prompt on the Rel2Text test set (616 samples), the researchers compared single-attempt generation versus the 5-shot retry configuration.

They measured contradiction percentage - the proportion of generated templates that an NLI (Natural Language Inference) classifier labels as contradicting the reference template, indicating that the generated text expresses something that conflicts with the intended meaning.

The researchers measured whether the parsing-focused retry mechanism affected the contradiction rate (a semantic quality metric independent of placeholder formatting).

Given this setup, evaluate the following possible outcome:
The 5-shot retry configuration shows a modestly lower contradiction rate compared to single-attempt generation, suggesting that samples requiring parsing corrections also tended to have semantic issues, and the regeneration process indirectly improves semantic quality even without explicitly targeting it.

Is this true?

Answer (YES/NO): NO